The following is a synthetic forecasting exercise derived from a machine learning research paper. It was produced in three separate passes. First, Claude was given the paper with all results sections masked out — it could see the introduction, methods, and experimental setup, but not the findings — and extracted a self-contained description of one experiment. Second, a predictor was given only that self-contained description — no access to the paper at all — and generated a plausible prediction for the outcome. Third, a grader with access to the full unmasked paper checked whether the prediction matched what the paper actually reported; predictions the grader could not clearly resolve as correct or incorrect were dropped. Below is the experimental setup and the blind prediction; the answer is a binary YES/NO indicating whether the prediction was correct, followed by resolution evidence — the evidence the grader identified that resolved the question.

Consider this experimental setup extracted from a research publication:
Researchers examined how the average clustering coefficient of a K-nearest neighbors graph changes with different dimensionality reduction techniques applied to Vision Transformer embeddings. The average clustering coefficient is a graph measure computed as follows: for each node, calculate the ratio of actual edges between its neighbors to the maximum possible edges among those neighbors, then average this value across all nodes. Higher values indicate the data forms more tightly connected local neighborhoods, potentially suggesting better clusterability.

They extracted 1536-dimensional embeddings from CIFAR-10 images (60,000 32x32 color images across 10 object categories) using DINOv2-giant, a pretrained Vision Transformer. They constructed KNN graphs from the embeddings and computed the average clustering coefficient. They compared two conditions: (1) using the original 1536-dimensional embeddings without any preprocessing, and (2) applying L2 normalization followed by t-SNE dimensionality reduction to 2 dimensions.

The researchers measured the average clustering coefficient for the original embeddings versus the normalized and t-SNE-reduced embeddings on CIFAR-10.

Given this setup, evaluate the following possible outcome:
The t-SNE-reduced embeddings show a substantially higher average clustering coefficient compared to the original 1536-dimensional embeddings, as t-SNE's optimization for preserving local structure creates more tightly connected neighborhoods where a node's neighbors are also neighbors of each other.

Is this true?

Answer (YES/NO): YES